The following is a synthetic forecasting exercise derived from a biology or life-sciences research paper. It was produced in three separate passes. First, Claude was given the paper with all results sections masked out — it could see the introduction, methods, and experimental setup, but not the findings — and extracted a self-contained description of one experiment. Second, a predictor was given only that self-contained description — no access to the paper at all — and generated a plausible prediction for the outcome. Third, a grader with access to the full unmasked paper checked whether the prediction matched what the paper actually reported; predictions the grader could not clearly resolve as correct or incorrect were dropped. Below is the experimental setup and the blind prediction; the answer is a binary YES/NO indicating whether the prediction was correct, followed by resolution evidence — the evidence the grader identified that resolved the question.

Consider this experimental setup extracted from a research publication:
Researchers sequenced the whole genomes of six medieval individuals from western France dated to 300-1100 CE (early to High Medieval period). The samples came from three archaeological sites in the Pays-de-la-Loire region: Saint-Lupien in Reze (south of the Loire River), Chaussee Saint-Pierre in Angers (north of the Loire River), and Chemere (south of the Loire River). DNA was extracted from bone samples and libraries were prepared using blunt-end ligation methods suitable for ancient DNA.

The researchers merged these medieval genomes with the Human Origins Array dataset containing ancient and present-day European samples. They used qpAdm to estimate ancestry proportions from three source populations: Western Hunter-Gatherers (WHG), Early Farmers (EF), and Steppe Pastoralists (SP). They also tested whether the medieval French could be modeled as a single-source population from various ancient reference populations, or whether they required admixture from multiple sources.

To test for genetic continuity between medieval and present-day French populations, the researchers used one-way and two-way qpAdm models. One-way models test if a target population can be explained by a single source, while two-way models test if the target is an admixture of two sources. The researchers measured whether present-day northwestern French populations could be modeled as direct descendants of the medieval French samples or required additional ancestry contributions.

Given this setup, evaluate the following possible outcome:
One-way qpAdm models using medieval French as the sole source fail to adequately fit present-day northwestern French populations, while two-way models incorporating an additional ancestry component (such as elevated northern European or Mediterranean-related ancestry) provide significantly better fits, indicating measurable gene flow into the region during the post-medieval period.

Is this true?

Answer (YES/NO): NO